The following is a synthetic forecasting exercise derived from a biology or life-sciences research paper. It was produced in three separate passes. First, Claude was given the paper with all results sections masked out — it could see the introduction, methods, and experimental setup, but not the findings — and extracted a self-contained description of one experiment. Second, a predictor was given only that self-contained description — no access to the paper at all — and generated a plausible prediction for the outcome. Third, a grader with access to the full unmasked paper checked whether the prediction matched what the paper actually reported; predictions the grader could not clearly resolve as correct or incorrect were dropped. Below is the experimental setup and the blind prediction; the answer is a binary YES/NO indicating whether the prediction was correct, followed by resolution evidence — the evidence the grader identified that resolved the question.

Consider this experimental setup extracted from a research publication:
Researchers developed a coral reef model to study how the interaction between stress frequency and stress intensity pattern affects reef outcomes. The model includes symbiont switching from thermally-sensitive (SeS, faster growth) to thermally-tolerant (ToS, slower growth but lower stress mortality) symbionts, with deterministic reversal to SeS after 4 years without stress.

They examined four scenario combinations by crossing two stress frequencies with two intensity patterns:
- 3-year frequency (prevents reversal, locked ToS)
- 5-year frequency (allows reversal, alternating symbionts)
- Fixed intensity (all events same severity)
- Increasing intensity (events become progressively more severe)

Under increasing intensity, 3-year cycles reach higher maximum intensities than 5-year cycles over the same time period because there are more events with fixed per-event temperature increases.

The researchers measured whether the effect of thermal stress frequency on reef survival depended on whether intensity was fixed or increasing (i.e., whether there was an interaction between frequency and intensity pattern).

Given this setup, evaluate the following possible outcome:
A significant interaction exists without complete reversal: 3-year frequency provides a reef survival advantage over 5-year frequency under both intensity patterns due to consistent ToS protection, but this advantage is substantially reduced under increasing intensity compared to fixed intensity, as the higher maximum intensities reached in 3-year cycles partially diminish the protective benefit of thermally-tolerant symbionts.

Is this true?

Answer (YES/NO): NO